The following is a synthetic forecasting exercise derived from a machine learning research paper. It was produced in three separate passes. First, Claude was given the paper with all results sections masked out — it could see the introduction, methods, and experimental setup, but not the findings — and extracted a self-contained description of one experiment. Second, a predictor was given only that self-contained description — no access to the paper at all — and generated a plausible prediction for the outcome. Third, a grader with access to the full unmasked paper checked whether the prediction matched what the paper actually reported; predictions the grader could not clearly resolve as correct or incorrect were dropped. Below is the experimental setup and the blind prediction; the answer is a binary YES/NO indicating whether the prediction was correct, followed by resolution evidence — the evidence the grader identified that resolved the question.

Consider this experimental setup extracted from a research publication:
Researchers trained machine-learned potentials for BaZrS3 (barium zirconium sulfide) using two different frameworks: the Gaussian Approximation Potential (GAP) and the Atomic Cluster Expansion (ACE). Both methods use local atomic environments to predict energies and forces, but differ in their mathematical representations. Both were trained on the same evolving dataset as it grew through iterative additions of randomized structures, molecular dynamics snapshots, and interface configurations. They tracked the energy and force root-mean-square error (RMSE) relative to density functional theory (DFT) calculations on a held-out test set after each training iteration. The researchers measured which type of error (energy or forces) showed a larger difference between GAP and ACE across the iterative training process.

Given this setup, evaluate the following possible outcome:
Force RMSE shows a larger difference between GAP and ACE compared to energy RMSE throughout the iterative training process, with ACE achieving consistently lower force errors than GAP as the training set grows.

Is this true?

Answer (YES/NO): YES